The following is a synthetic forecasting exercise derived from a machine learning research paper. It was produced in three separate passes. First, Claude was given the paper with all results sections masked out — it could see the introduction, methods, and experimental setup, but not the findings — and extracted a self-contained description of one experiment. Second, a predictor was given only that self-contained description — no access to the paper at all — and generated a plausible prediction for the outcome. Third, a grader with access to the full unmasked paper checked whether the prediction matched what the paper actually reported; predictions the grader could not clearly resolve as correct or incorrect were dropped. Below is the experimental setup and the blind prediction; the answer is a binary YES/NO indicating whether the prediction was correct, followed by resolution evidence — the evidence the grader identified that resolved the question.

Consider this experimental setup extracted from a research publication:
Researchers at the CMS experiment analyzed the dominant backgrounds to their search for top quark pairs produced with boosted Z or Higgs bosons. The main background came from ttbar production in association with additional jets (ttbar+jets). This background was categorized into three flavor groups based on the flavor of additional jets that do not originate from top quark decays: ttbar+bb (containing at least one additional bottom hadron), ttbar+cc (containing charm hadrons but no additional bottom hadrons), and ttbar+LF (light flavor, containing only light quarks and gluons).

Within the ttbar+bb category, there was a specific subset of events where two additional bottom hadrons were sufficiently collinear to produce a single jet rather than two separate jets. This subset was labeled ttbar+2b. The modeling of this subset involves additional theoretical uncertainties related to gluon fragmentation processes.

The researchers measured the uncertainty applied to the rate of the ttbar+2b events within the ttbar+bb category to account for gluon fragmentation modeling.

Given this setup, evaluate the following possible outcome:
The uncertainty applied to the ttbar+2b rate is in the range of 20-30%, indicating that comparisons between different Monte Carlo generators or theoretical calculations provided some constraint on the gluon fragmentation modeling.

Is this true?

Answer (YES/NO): NO